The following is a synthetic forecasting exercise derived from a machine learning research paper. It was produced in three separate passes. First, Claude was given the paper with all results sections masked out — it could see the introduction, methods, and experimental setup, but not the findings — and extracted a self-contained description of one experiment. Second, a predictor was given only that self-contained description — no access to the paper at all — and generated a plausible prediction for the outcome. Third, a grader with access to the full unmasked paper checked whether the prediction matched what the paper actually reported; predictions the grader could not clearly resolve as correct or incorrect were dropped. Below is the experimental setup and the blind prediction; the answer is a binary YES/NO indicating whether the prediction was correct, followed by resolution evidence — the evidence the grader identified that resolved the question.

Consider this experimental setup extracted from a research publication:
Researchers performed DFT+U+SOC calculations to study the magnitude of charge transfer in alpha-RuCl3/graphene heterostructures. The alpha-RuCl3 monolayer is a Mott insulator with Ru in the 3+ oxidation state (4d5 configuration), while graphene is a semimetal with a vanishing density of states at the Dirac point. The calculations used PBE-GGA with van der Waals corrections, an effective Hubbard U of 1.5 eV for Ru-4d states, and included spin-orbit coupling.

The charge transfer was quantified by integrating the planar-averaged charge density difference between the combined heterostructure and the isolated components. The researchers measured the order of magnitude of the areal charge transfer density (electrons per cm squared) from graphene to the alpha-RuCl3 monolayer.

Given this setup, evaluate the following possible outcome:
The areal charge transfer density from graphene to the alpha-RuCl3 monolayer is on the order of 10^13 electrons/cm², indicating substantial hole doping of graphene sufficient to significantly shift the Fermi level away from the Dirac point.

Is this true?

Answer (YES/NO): YES